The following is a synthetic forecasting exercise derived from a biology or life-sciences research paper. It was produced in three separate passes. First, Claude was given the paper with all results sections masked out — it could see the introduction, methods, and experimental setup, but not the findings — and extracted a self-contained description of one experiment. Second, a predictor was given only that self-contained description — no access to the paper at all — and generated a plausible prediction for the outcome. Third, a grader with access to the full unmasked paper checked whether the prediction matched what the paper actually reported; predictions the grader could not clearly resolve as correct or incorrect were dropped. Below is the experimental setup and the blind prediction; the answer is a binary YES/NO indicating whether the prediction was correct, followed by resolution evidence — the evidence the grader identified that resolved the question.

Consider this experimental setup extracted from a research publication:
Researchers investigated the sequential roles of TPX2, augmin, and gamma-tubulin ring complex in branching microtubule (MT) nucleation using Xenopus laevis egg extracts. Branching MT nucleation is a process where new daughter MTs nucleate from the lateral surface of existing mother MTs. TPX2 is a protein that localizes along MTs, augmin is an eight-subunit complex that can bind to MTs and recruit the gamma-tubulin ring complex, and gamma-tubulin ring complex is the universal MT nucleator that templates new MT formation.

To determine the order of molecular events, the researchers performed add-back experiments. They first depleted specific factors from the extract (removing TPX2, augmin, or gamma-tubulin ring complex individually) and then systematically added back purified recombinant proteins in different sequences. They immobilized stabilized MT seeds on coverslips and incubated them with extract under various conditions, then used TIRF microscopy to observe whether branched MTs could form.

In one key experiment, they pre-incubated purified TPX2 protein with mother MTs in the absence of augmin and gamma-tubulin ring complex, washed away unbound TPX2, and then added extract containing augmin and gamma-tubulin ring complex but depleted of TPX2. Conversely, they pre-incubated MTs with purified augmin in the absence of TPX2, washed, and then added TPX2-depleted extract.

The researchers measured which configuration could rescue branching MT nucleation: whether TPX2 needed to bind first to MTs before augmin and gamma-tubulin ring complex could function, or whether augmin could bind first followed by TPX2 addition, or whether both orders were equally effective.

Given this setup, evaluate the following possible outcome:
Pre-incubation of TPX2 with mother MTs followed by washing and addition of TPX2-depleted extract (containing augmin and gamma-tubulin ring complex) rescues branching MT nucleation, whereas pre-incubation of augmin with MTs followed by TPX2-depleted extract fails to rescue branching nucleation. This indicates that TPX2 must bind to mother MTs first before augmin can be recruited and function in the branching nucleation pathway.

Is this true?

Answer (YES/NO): YES